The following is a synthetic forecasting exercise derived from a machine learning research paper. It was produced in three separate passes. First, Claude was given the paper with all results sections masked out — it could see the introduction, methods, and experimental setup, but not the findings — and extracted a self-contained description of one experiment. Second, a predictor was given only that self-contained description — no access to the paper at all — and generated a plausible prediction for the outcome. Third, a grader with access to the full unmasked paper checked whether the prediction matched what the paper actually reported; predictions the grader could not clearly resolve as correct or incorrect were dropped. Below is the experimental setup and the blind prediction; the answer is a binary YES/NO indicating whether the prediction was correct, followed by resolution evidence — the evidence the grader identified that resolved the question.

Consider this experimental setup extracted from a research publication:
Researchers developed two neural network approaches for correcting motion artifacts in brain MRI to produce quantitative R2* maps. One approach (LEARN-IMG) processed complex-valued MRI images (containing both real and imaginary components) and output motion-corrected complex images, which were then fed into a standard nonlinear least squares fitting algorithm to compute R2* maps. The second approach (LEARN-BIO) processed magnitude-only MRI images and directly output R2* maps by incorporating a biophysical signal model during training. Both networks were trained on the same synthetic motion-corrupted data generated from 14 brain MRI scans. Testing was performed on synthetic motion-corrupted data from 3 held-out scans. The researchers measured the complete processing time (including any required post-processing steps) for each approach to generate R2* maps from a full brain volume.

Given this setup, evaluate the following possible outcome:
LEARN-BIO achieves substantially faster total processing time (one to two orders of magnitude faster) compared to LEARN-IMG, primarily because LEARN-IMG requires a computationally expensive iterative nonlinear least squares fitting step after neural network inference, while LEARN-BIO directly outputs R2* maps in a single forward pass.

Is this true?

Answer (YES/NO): NO